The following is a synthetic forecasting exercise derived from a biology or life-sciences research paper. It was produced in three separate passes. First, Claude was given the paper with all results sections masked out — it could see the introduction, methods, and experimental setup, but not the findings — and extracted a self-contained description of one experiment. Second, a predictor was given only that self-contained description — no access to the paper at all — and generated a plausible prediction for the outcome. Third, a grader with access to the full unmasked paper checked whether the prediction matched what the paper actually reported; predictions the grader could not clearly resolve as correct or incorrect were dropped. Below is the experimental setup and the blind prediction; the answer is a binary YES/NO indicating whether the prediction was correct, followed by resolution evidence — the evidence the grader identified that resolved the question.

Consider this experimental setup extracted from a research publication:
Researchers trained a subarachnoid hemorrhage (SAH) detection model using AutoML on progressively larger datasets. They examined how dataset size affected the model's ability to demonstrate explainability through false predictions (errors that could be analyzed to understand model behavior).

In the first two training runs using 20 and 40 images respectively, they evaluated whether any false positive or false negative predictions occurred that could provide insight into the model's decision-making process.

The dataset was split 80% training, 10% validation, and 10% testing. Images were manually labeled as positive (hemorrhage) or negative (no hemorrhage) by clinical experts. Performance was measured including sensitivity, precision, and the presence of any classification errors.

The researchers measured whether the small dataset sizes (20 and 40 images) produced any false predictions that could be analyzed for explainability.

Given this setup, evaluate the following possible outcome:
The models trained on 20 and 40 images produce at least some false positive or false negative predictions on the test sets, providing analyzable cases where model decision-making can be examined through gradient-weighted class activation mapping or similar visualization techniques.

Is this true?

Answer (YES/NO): NO